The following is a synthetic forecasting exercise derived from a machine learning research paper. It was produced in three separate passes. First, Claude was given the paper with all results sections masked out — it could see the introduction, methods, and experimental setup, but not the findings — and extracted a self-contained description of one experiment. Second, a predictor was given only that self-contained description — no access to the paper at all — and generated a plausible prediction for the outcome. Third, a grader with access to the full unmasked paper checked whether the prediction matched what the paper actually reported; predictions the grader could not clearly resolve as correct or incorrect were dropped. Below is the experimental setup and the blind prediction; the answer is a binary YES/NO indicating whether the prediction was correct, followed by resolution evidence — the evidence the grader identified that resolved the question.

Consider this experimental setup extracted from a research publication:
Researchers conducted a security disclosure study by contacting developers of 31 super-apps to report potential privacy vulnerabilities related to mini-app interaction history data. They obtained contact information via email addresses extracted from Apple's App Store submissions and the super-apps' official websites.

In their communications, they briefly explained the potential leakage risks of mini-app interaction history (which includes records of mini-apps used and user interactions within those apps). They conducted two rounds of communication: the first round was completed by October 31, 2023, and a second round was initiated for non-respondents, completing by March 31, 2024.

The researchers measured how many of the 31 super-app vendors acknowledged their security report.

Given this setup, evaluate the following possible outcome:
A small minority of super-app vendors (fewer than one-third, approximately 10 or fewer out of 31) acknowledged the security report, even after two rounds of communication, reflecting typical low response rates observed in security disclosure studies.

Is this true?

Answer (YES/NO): YES